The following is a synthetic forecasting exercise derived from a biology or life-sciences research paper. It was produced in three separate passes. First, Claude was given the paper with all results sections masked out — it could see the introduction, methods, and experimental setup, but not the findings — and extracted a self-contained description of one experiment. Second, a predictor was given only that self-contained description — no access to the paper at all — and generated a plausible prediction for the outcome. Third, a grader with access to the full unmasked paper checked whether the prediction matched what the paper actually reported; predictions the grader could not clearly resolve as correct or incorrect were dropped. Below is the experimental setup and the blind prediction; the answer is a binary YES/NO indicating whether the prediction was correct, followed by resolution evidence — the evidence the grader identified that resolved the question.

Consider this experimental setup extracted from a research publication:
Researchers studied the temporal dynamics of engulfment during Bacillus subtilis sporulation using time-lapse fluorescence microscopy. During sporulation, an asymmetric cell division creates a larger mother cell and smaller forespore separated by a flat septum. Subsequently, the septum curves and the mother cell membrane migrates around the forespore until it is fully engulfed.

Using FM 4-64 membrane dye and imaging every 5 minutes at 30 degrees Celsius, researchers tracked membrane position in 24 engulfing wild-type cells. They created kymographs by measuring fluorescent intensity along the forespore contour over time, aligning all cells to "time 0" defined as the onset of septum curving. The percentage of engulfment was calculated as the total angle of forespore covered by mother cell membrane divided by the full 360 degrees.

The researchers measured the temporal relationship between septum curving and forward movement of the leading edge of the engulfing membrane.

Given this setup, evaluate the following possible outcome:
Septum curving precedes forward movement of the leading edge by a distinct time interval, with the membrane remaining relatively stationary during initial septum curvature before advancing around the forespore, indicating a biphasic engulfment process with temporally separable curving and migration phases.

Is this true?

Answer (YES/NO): YES